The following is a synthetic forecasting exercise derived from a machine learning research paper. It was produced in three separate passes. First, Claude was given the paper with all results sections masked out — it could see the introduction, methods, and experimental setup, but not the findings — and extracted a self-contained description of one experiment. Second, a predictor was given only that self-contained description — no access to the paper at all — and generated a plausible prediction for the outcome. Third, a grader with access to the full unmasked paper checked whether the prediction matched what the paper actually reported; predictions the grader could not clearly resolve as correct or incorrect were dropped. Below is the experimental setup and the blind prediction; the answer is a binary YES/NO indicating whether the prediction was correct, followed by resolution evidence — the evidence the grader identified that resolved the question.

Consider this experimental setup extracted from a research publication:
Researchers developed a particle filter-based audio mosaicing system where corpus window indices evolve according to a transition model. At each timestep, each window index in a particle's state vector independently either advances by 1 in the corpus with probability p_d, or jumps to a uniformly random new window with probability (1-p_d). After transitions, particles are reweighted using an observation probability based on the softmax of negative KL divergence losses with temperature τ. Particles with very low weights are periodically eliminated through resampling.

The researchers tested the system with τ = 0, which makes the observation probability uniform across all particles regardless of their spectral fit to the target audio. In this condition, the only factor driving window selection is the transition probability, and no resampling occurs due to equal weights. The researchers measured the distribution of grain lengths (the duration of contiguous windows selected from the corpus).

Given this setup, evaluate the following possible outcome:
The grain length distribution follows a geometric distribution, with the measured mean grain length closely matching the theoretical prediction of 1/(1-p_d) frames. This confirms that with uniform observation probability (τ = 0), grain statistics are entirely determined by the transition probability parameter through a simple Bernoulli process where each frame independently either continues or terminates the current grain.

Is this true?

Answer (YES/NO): YES